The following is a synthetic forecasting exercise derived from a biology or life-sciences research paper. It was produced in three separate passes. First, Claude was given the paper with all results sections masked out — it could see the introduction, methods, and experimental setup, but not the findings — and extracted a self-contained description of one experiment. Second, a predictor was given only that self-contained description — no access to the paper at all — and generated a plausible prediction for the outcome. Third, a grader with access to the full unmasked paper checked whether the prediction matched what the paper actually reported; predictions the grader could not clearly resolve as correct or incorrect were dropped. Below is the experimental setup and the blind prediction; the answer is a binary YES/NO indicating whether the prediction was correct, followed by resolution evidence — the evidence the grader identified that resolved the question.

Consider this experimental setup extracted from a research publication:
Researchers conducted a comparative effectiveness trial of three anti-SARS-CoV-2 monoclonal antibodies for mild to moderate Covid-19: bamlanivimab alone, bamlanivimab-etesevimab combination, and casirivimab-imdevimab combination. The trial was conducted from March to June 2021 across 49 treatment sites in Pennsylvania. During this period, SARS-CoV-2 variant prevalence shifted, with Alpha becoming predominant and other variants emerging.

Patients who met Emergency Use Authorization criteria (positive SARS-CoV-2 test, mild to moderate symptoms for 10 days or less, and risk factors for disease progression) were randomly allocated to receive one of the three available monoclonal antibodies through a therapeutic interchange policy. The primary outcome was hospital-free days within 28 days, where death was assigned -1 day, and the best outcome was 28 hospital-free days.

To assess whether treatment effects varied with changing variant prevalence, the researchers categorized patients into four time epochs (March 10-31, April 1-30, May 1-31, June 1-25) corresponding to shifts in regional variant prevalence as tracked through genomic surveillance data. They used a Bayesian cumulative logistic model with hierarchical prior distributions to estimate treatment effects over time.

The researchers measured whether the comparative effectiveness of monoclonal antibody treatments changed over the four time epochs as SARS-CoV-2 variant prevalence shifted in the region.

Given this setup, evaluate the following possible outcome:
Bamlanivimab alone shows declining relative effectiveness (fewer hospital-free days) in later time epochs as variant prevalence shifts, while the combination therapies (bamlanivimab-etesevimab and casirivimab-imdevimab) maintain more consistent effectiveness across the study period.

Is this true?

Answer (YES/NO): NO